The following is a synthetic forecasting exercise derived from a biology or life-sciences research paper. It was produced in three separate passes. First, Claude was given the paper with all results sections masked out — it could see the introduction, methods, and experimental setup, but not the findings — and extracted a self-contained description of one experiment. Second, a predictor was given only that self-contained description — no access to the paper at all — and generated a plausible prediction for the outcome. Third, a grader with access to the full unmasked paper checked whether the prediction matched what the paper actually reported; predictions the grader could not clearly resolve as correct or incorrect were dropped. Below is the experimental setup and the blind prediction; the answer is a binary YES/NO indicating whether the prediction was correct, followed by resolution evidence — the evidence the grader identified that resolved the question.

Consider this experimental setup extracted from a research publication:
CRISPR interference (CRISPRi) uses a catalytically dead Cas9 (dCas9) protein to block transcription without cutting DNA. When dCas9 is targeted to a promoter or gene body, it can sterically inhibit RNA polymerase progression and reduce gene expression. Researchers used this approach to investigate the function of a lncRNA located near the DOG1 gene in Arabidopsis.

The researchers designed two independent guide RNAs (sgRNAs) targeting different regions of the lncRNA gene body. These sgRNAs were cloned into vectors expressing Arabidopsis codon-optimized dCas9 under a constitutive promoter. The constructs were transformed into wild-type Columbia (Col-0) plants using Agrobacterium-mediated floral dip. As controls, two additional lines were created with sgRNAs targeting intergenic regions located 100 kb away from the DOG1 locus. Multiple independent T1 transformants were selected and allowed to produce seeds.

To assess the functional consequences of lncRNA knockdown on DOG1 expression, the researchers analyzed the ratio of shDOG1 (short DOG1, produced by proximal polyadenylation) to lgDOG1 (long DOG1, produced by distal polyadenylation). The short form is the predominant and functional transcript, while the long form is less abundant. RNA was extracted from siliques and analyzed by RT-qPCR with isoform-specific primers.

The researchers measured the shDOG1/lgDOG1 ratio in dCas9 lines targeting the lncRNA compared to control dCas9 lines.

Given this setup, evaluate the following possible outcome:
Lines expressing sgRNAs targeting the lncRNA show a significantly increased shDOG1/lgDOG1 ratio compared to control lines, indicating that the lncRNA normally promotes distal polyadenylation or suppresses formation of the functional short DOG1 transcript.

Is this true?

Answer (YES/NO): NO